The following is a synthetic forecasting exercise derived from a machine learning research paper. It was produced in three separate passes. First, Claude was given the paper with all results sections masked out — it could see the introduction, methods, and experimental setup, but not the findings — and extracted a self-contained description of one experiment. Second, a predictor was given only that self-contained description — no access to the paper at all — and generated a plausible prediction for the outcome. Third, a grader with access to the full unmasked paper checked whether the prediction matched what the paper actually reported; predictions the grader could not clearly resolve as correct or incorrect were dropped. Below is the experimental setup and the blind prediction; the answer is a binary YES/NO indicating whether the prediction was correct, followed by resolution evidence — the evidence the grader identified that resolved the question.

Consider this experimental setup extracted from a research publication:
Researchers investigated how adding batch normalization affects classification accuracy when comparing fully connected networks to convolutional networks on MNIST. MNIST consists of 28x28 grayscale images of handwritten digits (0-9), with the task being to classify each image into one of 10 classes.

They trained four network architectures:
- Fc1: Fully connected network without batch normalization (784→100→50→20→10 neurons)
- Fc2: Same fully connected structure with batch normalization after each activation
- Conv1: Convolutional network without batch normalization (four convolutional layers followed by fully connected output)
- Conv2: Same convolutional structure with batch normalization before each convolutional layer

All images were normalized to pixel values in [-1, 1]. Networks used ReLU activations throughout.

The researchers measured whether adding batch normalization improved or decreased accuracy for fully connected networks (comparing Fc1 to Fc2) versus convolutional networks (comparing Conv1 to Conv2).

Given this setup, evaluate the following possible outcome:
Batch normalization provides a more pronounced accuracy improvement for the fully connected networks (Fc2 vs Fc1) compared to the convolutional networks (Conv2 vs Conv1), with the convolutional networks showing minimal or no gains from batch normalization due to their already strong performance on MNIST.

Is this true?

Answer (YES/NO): NO